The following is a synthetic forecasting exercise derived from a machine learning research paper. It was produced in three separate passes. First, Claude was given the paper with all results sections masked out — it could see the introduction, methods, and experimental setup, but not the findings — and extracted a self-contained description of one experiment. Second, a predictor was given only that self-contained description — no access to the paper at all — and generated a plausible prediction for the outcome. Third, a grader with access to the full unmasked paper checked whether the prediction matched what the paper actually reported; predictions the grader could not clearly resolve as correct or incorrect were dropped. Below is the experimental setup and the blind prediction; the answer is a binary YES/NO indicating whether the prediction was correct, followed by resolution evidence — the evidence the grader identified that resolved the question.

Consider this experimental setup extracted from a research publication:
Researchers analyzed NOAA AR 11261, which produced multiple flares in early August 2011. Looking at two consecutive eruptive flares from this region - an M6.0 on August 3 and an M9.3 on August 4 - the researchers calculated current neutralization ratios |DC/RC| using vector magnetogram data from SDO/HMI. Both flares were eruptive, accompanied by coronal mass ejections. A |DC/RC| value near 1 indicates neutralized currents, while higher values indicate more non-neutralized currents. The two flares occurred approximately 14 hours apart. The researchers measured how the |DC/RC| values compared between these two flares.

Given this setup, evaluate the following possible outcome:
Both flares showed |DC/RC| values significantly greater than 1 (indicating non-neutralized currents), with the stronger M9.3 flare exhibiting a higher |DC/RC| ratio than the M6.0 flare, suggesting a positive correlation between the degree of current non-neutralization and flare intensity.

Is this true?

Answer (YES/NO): NO